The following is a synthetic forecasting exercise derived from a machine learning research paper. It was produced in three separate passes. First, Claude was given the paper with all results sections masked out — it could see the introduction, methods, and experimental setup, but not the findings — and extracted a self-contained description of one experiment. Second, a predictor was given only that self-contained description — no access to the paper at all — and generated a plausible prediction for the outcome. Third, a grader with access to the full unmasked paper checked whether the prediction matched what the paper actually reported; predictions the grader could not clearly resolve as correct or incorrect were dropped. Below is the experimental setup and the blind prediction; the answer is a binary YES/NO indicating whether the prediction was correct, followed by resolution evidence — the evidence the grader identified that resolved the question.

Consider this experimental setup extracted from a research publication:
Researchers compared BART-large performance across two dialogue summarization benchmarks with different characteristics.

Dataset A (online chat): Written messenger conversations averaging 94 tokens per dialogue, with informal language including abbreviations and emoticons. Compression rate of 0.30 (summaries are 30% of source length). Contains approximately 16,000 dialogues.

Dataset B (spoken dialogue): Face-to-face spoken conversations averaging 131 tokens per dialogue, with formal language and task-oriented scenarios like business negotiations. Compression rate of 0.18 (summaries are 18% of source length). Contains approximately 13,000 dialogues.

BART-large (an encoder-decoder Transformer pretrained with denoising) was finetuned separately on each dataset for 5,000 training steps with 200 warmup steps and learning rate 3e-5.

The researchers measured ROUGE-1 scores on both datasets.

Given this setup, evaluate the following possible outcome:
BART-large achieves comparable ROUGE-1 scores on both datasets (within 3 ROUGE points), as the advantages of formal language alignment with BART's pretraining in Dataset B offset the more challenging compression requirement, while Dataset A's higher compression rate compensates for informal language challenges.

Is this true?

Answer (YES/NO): NO